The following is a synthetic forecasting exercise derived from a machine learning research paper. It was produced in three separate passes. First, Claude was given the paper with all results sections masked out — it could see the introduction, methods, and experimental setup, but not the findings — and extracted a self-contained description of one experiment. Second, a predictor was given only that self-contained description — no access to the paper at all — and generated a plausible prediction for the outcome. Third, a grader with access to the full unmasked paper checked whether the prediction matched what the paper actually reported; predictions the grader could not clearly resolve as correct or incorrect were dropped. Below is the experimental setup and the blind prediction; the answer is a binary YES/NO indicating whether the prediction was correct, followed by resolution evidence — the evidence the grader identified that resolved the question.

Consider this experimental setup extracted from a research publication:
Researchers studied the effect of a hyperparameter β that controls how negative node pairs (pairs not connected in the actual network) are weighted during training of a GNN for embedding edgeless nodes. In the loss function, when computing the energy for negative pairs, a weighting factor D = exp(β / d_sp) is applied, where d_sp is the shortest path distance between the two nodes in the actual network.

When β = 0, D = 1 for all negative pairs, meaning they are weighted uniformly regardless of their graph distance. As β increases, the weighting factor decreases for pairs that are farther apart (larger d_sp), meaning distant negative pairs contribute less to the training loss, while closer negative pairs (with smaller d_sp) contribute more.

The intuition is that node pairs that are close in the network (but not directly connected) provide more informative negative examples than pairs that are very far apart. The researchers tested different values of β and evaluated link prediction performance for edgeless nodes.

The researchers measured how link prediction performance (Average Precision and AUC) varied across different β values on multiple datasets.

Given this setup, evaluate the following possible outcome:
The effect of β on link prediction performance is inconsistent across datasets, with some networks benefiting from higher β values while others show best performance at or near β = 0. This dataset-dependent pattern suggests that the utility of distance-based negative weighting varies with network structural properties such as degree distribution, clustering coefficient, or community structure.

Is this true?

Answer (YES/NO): NO